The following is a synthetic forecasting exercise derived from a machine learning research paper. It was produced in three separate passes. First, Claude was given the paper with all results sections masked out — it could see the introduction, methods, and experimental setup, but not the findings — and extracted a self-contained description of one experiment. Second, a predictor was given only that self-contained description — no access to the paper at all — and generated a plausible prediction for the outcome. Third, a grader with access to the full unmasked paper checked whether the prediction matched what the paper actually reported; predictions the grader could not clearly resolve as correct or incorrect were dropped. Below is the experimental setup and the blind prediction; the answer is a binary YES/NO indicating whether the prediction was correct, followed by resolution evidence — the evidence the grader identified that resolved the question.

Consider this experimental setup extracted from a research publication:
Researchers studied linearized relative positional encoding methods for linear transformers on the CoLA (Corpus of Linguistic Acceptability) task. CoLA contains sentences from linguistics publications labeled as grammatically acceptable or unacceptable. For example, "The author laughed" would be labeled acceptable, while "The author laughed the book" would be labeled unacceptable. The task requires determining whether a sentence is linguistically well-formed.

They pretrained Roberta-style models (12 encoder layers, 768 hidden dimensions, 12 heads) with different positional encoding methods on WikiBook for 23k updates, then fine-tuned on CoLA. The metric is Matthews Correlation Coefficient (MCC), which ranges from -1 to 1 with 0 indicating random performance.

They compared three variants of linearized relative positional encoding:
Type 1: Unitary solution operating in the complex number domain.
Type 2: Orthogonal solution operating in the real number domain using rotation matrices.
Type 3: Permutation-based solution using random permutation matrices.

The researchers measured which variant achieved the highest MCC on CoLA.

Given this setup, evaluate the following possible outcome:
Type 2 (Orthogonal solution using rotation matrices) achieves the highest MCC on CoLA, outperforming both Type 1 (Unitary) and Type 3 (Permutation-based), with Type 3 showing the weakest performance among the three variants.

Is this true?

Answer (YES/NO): YES